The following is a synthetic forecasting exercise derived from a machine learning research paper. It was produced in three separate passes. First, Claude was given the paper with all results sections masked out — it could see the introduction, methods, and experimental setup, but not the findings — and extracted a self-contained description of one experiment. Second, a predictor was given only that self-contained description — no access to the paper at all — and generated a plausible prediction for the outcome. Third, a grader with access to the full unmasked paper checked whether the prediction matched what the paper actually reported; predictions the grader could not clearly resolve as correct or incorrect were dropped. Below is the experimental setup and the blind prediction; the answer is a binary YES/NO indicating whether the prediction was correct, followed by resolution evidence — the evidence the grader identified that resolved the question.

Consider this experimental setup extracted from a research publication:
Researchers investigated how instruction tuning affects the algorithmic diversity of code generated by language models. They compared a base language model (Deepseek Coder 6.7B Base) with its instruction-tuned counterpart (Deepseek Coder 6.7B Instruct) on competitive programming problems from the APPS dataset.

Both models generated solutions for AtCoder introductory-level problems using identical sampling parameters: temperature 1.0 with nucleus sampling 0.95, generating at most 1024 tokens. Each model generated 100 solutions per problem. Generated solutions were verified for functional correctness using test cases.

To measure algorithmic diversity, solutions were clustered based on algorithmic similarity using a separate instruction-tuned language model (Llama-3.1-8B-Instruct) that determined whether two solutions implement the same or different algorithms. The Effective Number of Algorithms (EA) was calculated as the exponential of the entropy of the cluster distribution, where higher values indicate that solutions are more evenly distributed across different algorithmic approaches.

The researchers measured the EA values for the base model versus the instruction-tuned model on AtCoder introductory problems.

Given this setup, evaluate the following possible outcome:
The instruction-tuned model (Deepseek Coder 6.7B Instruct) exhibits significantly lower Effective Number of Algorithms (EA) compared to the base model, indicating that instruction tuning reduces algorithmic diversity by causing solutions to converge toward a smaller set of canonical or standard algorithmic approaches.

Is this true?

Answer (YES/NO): YES